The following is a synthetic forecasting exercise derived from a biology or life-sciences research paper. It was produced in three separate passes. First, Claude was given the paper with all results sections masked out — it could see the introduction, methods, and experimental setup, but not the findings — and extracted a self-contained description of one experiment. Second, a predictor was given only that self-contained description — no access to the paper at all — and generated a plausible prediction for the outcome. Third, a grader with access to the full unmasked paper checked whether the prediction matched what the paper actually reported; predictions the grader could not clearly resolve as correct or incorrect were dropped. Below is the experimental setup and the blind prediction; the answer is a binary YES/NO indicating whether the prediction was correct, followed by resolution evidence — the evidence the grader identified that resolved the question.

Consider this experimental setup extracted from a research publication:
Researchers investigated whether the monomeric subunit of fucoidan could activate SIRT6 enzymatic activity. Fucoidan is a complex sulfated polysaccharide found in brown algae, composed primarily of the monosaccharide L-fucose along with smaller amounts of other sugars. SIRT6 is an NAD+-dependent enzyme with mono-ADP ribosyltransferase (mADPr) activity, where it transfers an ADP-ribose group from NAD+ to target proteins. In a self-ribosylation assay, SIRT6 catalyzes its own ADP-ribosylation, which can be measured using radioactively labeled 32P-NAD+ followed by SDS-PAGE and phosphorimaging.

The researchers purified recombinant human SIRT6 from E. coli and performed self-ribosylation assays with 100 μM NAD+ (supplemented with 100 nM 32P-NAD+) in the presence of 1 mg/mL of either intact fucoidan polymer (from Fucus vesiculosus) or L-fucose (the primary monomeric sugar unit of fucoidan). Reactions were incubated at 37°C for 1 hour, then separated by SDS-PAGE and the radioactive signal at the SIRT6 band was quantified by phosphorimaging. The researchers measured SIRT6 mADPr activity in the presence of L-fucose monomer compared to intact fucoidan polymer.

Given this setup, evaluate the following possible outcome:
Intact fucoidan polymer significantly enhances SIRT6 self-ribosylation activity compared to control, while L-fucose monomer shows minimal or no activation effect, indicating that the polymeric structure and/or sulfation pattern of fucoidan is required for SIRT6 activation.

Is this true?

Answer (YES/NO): YES